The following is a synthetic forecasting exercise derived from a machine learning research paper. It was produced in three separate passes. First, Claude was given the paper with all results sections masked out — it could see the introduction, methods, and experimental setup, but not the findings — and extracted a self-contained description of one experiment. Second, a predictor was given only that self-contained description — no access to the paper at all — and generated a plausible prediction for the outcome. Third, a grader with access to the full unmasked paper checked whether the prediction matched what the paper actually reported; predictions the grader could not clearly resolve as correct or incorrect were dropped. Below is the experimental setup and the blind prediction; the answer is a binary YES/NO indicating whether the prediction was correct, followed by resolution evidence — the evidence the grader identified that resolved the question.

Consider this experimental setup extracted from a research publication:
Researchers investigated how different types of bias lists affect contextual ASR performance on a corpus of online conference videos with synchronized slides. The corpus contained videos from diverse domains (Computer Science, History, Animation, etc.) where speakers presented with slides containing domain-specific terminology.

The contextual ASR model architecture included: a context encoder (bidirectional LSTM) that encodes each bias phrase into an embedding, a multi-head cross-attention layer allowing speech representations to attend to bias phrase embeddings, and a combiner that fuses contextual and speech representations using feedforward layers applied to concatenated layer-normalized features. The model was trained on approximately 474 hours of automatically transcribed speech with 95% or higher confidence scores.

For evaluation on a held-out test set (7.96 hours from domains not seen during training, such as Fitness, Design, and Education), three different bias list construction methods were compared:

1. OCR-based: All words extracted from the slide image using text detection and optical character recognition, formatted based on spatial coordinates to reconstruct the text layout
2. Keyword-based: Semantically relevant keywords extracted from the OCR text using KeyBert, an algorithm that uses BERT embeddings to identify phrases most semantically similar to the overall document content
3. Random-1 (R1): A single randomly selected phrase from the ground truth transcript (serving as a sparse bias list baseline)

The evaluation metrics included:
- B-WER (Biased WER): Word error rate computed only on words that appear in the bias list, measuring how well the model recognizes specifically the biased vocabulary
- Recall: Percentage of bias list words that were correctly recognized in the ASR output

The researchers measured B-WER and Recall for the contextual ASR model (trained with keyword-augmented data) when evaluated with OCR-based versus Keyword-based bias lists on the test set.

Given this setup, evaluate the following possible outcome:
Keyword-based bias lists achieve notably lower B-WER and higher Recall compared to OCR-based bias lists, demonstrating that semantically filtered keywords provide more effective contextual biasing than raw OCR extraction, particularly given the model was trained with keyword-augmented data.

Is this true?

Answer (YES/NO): NO